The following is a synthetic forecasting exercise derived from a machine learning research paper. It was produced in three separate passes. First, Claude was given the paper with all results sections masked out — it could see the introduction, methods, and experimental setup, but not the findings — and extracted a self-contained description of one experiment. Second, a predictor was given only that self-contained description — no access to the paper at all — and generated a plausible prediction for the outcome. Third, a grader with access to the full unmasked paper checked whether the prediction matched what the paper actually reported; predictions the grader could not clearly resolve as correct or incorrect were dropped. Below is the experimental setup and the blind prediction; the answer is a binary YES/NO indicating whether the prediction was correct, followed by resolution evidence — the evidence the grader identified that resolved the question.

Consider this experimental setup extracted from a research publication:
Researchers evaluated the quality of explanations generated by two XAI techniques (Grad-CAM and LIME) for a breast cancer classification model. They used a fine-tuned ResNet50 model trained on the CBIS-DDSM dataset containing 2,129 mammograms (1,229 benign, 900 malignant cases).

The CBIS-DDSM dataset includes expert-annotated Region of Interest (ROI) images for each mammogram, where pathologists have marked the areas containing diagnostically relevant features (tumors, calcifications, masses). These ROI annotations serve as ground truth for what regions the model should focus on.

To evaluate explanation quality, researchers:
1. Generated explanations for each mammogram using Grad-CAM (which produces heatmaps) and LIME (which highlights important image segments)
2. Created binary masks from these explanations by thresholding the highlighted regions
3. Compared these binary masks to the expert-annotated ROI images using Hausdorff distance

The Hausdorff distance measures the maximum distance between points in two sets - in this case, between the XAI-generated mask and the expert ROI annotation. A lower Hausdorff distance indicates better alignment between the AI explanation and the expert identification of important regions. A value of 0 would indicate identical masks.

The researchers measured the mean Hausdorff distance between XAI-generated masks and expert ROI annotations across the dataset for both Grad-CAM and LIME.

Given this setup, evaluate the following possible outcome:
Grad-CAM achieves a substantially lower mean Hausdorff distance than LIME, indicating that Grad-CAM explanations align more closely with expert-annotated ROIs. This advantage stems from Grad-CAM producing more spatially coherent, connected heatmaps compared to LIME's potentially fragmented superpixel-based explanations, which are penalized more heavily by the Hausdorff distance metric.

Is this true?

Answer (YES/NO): YES